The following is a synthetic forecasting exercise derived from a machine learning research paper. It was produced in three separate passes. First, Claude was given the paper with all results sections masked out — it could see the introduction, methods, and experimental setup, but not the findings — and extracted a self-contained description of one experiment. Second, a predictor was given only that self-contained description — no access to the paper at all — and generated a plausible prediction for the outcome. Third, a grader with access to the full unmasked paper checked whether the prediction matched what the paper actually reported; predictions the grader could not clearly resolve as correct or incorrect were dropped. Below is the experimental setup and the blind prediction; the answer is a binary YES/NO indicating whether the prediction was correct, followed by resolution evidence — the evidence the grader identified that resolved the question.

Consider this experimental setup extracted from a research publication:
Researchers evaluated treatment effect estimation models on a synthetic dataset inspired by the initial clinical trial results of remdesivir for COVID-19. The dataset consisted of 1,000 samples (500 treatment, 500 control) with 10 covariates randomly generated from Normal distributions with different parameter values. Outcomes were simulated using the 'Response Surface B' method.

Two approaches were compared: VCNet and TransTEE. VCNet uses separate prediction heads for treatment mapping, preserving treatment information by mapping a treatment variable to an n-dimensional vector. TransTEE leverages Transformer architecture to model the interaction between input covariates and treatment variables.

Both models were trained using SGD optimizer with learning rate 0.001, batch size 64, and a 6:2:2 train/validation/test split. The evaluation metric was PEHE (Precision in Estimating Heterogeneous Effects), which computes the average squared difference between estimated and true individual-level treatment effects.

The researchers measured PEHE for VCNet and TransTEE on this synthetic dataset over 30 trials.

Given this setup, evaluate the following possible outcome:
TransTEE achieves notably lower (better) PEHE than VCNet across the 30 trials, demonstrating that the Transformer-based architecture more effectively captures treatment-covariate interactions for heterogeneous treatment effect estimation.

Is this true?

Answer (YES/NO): NO